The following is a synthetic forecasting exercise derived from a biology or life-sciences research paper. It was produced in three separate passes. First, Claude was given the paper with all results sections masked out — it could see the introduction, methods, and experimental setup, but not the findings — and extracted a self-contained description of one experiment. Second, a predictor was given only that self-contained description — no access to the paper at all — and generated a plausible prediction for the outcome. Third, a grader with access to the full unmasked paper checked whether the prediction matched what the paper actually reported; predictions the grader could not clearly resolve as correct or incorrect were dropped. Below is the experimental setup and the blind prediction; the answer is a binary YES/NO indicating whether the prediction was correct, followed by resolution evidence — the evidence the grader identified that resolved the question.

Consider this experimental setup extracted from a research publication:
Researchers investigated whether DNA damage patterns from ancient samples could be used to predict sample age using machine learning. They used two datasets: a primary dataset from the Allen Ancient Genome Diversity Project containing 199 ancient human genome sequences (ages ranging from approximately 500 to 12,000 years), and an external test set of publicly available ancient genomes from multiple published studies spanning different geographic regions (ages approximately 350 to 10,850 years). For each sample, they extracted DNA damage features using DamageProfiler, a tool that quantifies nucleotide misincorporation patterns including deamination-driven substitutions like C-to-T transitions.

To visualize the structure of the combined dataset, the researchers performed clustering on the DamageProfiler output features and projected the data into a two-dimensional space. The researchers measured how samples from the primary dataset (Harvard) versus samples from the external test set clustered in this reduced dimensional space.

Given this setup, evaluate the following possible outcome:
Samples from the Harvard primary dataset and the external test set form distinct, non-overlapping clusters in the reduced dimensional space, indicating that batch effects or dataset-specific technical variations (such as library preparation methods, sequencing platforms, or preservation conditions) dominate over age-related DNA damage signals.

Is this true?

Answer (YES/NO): YES